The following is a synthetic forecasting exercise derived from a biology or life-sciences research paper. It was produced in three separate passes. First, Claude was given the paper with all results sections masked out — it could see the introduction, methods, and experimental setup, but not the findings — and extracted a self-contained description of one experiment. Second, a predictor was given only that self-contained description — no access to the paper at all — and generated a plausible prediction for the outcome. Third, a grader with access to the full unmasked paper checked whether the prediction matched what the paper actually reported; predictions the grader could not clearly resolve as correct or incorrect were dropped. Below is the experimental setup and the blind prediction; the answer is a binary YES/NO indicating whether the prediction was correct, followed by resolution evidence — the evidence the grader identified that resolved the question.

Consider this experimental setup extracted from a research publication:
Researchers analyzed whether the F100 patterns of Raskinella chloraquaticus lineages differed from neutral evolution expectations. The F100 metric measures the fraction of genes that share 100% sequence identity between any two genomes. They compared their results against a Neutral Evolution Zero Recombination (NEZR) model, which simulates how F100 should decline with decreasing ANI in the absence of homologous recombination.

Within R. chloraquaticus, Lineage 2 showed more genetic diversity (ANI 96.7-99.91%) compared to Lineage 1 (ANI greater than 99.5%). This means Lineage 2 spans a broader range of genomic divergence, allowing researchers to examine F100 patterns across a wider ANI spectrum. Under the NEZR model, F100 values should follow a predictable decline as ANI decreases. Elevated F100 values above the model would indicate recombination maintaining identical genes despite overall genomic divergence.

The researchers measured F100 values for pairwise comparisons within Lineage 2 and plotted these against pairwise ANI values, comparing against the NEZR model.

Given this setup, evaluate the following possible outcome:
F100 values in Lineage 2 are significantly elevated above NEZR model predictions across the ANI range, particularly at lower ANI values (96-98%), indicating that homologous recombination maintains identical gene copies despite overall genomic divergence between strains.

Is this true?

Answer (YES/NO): NO